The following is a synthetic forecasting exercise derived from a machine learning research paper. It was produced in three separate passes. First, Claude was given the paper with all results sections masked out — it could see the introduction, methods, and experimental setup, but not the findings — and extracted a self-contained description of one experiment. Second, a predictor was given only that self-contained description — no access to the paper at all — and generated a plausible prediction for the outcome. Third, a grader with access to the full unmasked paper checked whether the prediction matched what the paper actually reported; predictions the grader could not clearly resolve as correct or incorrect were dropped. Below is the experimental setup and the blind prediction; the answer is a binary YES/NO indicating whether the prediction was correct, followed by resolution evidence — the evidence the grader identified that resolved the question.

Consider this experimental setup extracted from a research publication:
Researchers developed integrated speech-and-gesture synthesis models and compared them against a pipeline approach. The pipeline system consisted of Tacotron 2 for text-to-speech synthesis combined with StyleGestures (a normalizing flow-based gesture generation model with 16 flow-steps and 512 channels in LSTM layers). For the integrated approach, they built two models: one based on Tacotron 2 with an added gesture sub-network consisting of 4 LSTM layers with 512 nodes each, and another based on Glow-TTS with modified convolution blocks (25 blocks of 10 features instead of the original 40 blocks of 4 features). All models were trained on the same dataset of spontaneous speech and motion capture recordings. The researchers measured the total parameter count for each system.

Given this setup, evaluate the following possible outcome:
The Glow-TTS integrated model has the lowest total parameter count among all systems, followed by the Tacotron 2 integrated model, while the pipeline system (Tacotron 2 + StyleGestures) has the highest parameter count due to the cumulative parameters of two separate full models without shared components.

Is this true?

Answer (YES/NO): YES